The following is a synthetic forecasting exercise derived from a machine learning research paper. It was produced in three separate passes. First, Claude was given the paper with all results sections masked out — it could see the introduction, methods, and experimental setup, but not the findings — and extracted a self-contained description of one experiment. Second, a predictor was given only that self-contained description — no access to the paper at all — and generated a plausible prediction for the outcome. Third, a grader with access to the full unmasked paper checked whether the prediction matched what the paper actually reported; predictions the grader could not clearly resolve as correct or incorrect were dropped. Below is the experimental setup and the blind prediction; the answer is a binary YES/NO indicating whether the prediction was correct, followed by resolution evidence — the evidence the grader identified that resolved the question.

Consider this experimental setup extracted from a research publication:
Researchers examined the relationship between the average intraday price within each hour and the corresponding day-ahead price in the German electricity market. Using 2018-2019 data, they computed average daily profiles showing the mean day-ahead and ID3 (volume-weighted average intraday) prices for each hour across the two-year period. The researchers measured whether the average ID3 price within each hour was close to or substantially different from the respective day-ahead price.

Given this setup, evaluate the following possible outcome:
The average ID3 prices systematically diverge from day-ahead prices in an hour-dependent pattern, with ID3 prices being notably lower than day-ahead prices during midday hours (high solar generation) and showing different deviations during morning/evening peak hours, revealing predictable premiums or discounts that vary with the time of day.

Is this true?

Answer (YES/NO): NO